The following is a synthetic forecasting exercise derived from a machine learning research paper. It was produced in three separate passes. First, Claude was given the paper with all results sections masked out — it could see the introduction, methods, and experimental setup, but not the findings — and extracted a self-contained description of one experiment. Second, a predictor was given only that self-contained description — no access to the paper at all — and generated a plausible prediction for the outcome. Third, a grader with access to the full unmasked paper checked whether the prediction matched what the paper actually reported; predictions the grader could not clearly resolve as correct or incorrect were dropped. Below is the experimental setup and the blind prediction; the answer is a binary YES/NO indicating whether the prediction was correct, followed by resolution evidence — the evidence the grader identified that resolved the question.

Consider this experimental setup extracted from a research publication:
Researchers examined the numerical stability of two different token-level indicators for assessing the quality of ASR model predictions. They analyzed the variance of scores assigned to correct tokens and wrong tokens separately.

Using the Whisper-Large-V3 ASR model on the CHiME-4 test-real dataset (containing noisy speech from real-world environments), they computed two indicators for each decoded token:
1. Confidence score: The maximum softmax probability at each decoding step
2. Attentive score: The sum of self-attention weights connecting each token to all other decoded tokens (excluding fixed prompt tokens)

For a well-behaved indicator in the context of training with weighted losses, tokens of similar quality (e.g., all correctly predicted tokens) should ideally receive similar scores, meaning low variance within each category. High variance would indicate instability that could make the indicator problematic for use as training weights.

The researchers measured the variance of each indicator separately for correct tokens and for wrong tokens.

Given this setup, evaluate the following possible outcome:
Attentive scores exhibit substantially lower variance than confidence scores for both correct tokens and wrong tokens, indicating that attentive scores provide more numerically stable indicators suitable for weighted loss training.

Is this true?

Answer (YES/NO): NO